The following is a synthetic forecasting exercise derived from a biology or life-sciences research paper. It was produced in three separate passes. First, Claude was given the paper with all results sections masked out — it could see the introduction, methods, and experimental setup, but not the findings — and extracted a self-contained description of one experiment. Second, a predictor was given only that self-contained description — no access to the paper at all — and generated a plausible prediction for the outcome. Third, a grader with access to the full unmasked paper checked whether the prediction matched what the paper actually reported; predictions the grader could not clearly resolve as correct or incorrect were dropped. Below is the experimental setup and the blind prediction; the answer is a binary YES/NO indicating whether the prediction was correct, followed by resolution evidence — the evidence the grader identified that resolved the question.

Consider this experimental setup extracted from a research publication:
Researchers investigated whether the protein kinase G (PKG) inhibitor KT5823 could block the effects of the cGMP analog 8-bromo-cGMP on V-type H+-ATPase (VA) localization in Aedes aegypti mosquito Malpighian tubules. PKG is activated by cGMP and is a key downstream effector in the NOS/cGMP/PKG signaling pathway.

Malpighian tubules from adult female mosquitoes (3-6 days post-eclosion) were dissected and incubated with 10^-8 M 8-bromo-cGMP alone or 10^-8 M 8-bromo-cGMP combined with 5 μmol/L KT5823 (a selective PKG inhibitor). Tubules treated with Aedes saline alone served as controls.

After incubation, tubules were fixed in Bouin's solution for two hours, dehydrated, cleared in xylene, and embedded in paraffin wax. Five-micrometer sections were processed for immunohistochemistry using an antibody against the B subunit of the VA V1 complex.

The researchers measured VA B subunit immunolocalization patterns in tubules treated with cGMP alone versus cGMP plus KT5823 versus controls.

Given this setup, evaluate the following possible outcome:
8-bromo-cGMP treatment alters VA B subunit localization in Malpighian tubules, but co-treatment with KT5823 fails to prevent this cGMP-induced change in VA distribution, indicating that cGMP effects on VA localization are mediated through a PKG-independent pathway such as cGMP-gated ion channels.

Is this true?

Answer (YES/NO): NO